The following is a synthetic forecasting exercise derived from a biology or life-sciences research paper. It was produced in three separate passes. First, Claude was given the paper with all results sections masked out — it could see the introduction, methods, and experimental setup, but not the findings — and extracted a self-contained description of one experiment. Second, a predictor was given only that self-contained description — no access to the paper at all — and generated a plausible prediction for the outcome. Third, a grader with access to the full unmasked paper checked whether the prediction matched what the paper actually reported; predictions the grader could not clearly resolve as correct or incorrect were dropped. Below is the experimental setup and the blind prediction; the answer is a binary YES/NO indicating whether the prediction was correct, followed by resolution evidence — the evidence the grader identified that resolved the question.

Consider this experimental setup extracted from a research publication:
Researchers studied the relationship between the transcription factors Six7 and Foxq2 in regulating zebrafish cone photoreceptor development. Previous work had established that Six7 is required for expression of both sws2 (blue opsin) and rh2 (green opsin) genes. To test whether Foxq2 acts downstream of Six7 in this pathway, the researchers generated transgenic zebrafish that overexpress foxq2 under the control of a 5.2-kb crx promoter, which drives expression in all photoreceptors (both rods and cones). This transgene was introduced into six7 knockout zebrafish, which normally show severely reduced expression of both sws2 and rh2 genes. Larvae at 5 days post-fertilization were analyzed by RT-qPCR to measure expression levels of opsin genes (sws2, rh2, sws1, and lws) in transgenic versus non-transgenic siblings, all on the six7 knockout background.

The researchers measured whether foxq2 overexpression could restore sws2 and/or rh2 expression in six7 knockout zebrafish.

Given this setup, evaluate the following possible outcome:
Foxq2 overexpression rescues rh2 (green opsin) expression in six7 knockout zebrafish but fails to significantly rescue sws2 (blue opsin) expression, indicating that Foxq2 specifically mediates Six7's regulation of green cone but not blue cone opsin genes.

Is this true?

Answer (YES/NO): NO